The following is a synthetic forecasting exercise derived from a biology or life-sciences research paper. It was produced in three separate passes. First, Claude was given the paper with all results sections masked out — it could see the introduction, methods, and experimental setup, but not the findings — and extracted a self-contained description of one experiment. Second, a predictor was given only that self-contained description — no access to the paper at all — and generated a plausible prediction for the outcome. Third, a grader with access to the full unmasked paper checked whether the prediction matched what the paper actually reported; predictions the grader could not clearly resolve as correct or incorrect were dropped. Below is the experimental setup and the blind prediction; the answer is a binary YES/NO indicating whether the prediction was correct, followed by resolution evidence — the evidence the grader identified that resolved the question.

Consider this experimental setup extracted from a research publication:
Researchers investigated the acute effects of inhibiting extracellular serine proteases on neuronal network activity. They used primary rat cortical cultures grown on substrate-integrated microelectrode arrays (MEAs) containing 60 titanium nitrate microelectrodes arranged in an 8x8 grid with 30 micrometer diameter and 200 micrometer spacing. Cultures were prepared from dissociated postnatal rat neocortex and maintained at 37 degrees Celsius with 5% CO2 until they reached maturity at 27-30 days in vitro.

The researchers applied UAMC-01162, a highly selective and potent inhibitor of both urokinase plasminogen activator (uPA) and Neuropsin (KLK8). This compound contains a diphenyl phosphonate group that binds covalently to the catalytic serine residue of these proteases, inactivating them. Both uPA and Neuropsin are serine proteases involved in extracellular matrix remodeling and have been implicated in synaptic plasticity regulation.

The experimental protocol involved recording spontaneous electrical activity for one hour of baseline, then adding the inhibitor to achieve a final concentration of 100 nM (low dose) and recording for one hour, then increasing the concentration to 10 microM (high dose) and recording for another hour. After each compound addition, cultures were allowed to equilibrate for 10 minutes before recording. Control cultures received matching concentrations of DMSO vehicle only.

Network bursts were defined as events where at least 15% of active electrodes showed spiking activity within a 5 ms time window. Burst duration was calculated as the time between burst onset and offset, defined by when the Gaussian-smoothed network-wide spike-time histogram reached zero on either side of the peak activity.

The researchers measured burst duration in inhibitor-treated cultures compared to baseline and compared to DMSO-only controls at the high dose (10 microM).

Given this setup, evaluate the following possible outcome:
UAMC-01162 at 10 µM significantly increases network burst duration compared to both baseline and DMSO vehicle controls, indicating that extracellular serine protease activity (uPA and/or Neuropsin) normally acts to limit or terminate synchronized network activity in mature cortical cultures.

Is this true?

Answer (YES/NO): YES